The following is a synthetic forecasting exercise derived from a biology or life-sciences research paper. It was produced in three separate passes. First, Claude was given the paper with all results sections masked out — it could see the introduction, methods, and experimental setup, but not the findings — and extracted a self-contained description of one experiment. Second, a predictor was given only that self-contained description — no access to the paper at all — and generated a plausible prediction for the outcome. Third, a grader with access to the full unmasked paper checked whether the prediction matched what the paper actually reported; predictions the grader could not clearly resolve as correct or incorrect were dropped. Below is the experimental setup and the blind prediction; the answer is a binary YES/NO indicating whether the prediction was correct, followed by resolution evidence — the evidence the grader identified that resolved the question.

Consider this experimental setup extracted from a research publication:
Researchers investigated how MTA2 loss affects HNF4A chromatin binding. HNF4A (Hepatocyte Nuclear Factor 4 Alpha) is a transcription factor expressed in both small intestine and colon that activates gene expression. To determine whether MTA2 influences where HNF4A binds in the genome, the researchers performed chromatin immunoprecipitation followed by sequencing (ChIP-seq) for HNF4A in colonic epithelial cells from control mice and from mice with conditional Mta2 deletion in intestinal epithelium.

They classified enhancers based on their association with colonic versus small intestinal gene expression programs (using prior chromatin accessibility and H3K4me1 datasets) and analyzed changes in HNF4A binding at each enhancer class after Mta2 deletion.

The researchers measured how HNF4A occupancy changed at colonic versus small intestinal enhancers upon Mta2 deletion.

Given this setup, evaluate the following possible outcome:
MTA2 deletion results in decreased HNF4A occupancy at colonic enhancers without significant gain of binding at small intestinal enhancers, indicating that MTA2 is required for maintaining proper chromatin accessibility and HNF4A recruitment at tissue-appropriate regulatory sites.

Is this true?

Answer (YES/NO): NO